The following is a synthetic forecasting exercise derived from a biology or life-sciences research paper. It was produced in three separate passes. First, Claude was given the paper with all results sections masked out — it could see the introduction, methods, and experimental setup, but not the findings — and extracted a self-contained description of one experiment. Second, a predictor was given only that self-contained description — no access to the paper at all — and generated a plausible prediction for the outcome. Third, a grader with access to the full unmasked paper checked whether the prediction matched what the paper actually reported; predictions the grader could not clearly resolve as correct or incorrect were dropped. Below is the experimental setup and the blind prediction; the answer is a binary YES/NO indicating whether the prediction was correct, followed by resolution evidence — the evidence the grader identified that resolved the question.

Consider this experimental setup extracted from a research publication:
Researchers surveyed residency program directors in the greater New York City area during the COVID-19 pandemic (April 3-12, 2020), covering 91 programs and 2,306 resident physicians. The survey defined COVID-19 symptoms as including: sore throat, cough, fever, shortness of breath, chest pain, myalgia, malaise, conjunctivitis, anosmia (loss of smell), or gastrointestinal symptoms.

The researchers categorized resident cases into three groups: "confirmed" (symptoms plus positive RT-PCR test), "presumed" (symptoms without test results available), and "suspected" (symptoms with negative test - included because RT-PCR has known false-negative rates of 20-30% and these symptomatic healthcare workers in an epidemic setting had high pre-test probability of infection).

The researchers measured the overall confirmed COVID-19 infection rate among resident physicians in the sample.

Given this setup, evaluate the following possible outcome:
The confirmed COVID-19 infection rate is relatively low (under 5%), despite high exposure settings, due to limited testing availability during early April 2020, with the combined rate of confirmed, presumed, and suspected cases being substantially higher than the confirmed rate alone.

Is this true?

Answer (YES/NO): YES